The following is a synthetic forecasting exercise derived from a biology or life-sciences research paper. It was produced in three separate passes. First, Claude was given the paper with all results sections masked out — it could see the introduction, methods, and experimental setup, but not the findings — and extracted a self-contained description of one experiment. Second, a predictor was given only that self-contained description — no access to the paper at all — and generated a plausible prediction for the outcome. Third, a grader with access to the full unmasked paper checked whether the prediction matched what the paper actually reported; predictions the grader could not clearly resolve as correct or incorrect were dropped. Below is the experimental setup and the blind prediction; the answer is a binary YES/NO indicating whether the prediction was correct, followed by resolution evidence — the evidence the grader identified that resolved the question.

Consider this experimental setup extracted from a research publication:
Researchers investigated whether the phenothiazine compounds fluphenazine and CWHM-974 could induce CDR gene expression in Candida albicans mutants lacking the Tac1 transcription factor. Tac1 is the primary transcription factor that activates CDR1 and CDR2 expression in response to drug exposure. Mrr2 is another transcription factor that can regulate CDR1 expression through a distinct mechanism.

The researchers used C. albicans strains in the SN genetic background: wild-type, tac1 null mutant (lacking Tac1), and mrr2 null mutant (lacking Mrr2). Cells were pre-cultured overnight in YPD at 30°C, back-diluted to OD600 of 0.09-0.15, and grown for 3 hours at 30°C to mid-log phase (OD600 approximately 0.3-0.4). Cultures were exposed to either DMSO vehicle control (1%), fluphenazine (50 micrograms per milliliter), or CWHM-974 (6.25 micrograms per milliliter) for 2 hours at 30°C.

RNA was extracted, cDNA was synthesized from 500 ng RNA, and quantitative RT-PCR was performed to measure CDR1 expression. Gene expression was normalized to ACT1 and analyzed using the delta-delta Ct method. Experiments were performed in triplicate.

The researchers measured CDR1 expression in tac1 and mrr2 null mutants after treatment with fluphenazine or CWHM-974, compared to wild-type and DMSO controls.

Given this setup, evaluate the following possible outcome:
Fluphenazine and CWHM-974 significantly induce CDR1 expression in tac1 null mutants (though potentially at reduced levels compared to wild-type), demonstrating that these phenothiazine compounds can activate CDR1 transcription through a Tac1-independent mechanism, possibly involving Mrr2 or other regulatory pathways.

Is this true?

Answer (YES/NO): NO